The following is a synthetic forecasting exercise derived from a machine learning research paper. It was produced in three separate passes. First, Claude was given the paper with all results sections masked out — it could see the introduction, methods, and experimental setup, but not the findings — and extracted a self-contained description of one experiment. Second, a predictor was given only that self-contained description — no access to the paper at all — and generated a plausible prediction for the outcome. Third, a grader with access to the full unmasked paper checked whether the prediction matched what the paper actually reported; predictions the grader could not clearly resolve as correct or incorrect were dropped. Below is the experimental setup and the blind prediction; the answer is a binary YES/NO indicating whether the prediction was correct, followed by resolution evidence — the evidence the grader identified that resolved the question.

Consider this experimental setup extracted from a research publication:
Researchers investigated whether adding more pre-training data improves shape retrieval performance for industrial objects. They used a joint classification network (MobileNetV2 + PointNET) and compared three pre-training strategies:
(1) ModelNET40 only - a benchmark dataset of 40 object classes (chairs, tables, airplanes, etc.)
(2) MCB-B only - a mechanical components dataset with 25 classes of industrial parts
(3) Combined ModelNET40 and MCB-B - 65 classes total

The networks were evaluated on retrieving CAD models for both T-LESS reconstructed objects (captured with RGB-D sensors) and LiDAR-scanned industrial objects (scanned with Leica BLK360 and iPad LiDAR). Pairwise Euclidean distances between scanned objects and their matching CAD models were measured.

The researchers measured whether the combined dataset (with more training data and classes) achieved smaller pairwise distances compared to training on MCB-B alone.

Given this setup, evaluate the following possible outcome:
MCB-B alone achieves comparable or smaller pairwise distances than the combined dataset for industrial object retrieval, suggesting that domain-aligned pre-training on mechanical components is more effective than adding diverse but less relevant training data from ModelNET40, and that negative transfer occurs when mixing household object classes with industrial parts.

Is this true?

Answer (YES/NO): YES